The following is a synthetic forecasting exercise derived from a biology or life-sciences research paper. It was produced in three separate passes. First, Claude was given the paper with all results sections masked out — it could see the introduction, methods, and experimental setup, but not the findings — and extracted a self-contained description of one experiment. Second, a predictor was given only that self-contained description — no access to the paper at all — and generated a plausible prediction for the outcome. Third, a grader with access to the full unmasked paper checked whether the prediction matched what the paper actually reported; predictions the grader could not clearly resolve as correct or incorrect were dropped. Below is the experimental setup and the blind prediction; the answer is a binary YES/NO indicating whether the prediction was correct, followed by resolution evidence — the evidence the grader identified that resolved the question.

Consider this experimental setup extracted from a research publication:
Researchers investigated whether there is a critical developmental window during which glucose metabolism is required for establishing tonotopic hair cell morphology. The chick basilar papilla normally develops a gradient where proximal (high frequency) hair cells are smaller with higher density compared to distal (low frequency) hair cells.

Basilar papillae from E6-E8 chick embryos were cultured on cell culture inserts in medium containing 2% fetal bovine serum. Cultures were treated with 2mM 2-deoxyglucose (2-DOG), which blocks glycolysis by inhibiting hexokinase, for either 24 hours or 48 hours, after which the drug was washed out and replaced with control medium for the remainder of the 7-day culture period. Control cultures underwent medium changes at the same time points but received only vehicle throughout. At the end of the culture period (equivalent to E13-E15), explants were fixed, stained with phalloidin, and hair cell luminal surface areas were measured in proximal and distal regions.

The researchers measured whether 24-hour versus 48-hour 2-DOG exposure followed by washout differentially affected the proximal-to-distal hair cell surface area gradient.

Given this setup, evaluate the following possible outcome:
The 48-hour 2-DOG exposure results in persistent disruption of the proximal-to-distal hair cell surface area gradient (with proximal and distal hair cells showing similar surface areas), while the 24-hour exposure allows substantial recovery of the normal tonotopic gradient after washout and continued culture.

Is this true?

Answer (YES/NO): YES